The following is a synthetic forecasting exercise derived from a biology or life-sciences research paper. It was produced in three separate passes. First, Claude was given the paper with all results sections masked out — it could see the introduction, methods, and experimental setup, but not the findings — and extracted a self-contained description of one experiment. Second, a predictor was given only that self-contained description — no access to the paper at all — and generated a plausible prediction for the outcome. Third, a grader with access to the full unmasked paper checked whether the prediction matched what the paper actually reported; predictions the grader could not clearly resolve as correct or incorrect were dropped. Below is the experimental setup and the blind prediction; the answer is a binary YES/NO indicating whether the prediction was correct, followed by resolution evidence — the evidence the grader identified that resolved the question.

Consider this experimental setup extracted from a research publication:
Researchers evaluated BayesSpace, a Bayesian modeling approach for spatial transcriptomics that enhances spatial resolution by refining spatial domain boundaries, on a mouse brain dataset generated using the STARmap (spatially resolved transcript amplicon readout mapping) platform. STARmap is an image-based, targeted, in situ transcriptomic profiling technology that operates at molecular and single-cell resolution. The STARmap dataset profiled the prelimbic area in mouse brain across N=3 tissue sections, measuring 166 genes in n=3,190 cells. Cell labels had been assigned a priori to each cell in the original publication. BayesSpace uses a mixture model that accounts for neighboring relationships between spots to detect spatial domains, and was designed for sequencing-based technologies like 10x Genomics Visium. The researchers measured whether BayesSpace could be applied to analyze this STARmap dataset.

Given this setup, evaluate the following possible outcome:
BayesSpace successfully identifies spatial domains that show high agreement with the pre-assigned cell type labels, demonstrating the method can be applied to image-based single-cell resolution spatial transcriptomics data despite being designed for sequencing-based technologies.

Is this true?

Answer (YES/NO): NO